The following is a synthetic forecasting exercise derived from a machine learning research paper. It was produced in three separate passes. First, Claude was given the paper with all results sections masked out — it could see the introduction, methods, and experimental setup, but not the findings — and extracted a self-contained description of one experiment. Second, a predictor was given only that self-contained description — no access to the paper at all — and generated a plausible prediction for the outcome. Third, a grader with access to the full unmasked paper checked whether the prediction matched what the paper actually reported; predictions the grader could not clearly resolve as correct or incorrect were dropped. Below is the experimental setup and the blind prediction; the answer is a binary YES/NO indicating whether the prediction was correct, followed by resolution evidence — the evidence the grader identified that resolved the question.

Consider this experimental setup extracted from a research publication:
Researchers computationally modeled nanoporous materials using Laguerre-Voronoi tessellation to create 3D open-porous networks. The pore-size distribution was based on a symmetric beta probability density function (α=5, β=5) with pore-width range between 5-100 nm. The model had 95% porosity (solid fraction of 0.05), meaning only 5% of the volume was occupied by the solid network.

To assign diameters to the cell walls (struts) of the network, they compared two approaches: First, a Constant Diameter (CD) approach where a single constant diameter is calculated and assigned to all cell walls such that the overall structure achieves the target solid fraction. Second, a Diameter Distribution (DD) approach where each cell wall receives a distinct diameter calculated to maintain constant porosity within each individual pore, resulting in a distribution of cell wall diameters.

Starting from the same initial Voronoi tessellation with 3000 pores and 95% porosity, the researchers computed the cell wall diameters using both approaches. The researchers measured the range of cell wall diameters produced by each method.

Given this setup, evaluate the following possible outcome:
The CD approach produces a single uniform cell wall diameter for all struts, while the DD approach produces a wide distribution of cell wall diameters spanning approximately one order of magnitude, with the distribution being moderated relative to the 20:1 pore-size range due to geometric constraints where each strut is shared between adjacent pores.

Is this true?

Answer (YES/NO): NO